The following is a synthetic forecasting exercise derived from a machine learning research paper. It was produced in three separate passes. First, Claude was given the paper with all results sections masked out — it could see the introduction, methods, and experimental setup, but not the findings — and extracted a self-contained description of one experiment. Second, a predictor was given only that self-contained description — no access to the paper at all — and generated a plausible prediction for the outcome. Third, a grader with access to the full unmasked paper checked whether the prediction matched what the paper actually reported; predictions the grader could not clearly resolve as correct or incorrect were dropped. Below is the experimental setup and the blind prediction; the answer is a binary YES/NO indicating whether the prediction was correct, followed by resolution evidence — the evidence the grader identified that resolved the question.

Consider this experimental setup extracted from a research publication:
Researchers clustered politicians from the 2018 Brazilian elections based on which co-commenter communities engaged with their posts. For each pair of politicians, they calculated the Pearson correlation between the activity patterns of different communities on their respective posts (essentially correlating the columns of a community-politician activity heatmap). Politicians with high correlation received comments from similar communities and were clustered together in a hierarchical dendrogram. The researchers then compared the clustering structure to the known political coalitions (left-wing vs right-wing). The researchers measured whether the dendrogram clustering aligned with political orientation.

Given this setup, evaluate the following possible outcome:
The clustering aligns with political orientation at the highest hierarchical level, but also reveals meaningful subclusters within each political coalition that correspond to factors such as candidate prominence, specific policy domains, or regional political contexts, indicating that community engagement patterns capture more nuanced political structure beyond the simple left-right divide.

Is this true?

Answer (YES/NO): NO